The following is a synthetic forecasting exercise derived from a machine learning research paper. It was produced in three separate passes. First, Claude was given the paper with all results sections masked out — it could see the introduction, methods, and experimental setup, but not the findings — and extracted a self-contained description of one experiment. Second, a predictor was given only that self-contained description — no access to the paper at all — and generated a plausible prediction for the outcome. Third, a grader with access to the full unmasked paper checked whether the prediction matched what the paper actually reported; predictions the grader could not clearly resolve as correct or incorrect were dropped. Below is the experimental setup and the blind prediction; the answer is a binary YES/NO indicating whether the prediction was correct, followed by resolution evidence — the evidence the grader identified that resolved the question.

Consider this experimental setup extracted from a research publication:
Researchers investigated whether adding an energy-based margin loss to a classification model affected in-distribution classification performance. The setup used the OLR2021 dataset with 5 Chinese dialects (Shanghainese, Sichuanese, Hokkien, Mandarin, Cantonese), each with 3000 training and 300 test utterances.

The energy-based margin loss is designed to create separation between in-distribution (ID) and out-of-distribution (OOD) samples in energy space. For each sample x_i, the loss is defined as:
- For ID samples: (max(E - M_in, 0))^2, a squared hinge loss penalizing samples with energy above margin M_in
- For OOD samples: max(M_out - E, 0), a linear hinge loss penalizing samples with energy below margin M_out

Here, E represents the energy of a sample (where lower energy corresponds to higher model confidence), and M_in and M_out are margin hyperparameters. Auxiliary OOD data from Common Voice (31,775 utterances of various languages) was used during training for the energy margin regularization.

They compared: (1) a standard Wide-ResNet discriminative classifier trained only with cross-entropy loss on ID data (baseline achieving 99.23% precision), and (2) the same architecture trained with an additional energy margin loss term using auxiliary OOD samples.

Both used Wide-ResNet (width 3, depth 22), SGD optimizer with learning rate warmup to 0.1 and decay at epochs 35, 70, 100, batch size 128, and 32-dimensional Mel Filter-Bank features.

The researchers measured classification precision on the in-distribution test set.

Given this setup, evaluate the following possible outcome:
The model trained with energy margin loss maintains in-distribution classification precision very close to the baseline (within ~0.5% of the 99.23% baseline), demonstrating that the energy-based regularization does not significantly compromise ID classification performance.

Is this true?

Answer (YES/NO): YES